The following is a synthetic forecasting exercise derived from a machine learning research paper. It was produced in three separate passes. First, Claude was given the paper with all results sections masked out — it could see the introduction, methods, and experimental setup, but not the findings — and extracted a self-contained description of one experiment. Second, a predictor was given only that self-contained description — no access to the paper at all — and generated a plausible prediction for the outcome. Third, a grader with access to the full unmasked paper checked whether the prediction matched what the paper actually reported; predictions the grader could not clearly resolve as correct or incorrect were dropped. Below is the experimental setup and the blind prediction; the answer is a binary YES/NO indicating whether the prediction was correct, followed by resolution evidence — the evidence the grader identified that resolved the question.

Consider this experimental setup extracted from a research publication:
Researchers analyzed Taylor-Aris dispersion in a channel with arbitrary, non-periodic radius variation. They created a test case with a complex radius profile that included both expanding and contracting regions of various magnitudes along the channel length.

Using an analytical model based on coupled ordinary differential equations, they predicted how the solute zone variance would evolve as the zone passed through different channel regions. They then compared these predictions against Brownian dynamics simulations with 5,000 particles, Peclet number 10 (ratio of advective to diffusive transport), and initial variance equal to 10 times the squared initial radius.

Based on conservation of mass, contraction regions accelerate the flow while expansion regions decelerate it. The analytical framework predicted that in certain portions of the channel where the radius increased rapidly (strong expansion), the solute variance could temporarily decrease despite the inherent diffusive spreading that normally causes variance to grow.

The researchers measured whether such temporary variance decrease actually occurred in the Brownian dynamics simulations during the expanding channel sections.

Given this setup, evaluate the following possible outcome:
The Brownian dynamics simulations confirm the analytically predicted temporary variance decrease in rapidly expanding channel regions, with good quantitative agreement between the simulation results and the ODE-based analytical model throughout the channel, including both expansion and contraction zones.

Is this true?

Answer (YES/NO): YES